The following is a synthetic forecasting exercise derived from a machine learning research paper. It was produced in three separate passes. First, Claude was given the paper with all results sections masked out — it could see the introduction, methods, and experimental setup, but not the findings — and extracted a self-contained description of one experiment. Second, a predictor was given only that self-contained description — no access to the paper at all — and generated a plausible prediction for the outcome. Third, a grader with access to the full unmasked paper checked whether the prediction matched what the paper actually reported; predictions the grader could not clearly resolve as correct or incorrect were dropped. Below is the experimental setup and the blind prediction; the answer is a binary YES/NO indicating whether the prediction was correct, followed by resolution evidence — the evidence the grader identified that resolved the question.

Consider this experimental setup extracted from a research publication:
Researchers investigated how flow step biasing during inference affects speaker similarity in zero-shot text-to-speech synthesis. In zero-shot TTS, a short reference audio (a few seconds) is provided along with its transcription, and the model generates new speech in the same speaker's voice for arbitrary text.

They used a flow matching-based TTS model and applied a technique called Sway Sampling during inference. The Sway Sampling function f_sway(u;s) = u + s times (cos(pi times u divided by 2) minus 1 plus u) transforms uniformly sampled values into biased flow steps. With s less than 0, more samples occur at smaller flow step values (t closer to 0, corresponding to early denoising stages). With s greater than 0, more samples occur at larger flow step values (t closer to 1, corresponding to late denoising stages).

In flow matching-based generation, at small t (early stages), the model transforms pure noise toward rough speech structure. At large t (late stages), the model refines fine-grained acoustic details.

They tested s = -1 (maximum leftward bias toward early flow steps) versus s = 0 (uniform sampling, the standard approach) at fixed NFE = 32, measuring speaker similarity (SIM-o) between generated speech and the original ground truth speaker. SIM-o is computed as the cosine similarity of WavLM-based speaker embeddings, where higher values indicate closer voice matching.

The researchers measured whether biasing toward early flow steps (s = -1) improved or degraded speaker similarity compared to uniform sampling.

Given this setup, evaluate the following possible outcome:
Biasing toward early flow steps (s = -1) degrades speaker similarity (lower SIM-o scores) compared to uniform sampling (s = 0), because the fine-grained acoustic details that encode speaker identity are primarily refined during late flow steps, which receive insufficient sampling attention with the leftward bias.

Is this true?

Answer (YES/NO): NO